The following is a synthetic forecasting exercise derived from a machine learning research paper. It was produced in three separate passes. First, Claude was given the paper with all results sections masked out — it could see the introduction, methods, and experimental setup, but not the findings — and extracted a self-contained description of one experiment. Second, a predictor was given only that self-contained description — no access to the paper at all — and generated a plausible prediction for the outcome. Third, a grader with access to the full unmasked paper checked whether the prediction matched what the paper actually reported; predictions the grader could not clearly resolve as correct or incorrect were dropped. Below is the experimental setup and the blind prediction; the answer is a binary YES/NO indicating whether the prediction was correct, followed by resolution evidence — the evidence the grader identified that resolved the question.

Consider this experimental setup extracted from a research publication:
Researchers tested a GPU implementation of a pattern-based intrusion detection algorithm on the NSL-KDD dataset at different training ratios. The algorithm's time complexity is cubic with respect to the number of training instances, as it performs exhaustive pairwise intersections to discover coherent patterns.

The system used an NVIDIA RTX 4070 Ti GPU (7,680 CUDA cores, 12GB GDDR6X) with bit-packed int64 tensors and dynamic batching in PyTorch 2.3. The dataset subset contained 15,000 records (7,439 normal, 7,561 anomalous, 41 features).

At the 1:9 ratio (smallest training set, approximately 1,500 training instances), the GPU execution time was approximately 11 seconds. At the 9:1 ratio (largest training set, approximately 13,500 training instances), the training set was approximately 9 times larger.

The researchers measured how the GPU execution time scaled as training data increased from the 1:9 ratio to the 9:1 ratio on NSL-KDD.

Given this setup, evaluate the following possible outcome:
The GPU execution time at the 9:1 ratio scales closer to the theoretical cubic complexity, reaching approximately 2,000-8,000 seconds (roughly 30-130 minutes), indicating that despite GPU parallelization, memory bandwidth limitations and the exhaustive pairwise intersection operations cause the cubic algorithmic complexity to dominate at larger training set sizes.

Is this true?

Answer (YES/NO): NO